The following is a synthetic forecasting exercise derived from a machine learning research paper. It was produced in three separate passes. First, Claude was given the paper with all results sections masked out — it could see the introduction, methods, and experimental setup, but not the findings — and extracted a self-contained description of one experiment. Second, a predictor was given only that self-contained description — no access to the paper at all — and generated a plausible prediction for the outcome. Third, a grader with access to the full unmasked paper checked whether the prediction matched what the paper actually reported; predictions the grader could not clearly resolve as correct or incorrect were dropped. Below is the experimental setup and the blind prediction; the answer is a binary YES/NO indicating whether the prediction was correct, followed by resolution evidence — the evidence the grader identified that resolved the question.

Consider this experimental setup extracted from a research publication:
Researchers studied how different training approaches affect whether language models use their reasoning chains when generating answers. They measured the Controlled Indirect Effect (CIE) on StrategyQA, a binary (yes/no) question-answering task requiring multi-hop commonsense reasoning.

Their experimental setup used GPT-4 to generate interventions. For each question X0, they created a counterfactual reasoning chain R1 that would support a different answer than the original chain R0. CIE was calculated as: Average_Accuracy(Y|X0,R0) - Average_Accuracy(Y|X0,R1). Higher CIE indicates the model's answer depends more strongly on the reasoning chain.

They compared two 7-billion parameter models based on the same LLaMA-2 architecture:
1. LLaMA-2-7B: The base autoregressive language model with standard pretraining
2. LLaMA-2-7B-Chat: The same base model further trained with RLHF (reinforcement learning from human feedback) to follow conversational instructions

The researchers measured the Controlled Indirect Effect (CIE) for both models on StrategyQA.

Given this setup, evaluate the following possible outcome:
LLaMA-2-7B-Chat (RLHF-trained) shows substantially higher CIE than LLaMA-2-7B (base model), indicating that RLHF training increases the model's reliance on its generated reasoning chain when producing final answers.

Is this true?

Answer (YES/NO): NO